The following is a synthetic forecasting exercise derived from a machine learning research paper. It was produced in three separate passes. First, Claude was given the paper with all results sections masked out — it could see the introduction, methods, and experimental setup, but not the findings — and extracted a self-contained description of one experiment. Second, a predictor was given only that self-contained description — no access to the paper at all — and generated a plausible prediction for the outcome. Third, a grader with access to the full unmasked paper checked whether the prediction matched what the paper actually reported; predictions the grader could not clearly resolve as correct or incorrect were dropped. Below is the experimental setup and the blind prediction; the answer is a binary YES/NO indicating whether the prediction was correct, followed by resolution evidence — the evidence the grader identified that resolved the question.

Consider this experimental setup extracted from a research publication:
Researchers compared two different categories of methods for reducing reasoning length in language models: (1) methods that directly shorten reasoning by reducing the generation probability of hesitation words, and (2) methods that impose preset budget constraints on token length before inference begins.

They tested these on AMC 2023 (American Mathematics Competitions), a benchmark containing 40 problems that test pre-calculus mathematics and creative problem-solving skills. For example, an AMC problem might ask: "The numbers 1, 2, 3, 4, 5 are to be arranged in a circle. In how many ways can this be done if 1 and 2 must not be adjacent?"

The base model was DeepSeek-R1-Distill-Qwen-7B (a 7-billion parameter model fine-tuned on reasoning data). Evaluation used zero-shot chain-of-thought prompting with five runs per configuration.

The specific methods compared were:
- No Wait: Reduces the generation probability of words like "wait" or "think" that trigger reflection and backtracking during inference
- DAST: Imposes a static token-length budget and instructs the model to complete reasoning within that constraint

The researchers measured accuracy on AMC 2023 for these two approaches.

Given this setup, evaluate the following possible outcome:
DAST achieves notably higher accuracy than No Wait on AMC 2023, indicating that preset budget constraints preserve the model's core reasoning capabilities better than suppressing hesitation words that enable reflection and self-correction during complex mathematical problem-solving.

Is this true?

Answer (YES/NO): YES